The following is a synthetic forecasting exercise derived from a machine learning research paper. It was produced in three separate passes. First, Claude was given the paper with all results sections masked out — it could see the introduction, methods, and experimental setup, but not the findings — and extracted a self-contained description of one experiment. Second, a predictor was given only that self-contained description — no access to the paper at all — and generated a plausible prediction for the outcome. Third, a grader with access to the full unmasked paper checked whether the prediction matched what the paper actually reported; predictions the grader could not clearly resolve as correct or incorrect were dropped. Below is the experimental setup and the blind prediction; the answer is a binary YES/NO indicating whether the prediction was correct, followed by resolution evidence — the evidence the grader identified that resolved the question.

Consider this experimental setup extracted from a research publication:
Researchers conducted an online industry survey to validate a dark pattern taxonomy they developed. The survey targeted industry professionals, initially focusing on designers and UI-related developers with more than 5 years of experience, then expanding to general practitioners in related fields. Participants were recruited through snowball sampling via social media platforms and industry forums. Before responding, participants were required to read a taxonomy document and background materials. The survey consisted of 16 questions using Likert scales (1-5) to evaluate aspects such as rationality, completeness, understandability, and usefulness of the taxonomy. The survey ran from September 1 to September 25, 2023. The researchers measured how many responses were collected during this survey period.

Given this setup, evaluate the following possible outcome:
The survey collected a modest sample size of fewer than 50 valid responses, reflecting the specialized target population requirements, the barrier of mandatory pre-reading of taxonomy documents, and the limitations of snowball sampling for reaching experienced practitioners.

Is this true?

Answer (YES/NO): NO